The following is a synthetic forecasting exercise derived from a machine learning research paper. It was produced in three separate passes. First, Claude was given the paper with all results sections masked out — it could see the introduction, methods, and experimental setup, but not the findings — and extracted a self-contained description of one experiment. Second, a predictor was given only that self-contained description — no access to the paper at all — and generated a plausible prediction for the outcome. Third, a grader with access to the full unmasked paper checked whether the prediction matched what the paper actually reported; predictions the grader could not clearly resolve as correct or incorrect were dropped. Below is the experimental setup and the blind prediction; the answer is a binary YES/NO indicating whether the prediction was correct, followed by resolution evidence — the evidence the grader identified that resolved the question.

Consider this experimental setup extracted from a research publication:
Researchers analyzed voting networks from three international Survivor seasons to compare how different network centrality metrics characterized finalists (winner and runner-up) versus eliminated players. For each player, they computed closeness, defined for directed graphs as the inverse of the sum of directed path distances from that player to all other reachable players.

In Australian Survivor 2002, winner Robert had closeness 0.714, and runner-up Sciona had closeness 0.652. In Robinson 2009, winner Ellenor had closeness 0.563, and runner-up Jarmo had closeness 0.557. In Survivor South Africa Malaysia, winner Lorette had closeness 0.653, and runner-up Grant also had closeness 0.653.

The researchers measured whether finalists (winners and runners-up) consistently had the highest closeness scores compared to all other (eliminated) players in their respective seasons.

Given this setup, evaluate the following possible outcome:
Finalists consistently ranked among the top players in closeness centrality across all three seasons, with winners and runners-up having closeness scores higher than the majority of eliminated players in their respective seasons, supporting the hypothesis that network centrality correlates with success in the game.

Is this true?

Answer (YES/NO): YES